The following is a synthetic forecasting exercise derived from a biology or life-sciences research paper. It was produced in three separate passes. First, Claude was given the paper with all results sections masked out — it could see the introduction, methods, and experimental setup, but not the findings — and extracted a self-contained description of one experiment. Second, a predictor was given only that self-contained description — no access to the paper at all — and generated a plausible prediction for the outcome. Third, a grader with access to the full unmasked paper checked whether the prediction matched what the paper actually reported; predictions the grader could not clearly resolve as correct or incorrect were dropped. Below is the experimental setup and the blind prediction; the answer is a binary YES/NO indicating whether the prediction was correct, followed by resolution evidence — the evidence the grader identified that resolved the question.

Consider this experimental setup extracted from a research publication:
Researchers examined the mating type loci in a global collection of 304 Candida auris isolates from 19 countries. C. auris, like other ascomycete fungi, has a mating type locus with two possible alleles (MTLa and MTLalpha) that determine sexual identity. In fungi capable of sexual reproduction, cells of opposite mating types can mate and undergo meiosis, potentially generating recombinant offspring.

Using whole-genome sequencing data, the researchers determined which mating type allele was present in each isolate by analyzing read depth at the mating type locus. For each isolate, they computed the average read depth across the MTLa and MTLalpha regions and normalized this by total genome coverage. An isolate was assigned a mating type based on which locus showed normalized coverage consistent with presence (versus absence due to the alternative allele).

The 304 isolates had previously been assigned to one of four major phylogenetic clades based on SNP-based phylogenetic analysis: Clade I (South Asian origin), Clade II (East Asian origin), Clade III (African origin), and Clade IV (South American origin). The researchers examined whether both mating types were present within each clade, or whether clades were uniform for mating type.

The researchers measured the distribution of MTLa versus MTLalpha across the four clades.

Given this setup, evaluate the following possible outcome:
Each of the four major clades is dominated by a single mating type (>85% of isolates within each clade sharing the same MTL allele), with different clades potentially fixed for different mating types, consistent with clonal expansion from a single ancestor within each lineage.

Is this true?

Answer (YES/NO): YES